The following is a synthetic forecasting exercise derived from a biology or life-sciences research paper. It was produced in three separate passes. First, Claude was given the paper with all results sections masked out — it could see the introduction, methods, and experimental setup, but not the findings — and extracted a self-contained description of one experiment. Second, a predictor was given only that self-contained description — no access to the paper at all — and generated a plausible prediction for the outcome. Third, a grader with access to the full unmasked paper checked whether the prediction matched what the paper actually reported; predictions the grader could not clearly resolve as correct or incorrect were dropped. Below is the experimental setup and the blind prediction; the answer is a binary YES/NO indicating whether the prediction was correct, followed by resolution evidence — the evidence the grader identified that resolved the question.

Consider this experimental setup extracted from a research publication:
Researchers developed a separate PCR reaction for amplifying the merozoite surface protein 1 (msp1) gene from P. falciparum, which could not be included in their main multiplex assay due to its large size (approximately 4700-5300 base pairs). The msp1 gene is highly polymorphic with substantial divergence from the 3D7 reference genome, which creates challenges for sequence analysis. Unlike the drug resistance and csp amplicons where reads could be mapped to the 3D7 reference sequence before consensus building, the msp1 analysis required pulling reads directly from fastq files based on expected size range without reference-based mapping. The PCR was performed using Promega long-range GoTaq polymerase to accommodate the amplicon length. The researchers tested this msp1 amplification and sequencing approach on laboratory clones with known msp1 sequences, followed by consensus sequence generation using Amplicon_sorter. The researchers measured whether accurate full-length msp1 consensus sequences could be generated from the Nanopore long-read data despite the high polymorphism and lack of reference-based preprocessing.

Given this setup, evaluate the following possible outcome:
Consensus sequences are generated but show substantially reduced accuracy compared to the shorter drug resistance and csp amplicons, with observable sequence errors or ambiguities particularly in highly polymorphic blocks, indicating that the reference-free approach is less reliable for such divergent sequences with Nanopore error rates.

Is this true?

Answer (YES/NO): NO